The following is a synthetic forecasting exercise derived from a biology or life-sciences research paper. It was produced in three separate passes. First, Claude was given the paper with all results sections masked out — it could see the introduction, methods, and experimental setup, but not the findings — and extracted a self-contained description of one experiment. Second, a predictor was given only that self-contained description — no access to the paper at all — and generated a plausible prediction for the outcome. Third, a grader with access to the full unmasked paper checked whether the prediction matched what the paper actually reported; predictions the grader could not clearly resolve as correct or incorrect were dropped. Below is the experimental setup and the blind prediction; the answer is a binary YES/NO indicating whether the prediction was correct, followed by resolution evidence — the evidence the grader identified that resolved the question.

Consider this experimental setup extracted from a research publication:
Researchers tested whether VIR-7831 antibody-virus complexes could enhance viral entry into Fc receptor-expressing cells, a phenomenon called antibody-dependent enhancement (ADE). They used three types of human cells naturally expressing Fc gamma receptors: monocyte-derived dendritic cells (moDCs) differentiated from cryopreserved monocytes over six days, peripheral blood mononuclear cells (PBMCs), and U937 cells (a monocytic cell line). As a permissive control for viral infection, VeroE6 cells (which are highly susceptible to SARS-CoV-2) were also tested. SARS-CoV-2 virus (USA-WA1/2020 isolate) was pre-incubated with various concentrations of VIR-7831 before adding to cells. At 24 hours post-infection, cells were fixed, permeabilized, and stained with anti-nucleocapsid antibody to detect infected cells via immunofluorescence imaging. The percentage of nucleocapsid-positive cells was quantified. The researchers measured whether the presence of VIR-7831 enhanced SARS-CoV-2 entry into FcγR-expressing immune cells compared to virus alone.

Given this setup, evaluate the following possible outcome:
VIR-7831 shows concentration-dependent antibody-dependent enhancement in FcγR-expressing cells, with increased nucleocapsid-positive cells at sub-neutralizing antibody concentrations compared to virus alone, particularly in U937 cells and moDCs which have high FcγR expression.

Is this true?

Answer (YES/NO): NO